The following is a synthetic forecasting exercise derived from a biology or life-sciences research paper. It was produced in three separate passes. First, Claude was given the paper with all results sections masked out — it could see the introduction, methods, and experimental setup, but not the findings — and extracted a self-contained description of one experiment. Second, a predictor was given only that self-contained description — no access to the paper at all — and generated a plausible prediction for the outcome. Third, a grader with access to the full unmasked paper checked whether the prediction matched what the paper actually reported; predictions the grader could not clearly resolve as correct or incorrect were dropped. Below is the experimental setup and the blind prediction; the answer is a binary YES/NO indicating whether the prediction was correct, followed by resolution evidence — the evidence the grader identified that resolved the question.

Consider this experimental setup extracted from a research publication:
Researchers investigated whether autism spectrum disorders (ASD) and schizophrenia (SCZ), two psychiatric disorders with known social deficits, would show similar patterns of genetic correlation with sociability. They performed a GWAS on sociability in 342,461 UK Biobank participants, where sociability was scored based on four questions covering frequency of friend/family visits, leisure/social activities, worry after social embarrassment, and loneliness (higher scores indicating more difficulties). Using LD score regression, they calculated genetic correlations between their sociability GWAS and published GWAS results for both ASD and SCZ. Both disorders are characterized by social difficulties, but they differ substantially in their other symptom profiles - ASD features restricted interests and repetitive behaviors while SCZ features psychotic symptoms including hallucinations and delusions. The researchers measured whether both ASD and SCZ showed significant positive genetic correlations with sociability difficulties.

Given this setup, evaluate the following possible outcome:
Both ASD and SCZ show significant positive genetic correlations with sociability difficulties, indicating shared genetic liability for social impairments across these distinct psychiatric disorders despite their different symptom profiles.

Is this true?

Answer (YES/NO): YES